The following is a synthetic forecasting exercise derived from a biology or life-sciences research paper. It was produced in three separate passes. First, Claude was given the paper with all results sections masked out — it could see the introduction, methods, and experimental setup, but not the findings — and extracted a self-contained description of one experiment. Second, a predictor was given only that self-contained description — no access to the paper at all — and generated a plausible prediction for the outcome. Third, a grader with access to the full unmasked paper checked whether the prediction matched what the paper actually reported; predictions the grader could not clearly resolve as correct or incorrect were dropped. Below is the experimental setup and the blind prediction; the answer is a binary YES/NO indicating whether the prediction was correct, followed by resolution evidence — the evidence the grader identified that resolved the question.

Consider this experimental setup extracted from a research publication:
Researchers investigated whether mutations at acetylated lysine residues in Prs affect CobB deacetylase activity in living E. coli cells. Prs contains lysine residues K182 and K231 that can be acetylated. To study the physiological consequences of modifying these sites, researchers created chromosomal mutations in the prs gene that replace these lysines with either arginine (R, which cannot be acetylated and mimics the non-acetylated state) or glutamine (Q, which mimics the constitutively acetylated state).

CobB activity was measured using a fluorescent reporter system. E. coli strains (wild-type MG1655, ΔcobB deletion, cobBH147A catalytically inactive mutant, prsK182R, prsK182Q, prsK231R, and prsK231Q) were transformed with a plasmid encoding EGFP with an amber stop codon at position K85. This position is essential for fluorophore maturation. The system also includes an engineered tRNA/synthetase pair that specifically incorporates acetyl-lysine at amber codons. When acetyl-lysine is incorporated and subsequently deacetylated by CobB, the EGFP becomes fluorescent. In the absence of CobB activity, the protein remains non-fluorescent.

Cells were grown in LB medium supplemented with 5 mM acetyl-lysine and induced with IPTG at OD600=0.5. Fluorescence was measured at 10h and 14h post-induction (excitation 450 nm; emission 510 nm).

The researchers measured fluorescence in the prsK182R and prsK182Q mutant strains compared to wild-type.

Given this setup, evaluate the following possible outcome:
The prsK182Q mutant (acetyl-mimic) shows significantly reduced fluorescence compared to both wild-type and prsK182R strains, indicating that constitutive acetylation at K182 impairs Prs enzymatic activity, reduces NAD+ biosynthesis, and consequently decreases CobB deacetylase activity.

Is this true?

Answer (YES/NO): NO